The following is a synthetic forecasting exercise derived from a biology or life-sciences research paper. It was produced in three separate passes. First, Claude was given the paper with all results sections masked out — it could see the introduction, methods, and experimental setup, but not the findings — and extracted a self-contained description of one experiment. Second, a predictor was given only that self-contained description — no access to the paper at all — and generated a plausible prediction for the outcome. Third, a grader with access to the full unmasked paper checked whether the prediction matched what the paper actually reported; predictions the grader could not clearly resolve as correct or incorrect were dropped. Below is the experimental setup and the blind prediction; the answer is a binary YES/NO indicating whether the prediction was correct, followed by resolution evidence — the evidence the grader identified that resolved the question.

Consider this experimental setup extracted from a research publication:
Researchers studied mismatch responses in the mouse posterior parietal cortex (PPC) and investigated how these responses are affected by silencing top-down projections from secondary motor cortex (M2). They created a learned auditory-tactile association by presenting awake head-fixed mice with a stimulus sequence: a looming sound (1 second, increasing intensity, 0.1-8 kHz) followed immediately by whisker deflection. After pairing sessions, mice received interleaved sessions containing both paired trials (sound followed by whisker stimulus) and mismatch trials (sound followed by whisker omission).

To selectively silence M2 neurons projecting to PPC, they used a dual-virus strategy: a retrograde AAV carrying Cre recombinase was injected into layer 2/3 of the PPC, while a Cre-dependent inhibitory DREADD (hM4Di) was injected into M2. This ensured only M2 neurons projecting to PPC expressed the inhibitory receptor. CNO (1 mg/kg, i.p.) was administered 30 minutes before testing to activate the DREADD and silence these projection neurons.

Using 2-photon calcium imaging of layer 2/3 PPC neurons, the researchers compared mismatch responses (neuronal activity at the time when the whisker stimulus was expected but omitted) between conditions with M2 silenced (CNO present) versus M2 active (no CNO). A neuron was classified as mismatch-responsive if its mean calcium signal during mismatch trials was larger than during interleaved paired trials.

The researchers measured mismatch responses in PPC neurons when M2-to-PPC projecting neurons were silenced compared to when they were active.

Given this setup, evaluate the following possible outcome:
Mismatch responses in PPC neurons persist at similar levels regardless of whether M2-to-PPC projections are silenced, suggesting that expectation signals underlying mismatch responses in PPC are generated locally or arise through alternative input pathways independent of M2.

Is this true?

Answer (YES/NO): NO